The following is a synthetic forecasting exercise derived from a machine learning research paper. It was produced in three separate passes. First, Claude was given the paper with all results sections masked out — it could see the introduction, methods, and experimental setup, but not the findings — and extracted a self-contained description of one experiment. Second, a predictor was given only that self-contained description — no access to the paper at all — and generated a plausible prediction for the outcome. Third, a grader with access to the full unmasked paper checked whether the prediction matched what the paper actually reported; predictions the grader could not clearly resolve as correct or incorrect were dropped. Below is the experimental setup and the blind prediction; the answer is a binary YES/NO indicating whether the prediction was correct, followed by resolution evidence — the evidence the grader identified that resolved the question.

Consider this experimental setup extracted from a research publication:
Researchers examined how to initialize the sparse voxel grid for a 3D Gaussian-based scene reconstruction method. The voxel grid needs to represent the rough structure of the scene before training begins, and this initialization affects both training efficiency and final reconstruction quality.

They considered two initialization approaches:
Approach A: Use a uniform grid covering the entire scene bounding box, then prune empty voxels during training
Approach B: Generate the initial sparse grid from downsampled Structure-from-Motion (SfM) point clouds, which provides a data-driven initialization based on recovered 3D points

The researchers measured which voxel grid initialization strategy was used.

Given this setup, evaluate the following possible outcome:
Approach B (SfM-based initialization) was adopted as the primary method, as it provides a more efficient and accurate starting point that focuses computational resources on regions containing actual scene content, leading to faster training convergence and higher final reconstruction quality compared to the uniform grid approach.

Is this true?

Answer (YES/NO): YES